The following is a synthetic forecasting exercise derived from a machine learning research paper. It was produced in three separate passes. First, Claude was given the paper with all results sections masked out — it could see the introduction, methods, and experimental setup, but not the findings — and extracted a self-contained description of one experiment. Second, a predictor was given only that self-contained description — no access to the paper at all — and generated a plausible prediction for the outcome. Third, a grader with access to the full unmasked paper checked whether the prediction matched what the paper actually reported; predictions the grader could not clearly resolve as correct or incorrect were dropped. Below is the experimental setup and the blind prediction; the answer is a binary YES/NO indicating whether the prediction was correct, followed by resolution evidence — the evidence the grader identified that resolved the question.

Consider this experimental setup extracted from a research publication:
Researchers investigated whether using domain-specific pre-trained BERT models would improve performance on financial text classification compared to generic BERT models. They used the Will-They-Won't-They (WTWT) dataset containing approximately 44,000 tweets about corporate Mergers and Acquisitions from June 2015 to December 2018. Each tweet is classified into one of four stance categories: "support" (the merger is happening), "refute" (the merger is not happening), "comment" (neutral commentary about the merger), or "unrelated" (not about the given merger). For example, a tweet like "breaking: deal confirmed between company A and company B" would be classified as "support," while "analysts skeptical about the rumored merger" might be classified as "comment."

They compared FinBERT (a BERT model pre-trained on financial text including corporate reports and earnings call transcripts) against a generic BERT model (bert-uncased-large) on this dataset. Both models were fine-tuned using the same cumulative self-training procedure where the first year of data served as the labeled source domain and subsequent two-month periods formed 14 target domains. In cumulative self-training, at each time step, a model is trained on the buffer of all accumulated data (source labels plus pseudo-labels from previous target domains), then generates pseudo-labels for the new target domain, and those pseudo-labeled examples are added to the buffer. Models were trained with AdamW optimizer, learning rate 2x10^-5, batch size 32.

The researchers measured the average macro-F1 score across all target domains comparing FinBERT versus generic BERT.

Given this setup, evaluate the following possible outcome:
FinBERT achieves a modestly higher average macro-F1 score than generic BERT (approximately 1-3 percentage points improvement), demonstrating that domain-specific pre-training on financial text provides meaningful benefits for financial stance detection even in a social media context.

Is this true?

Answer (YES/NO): NO